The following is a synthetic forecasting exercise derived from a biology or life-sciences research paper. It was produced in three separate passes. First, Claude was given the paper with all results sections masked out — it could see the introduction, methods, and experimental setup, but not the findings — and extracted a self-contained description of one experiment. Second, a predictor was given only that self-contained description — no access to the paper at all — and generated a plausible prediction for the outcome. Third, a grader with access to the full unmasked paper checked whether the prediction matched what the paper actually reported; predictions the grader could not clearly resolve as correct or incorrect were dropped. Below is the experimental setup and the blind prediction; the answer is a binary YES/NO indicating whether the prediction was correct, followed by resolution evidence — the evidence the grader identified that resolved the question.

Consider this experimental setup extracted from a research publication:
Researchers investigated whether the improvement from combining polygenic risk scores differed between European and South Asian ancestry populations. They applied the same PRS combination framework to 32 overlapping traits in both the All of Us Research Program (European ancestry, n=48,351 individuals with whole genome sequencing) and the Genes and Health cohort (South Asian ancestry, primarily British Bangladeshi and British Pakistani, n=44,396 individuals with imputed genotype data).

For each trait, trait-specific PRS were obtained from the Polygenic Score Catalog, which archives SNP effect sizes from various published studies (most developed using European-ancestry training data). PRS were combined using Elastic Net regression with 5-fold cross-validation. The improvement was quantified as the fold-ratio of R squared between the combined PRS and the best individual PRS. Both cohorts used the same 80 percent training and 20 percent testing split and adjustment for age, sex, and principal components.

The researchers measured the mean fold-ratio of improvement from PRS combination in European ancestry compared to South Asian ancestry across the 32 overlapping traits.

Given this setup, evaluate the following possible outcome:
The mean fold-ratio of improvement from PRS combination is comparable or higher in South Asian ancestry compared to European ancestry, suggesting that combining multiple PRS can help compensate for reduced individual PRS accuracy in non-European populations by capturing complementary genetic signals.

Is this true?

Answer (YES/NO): NO